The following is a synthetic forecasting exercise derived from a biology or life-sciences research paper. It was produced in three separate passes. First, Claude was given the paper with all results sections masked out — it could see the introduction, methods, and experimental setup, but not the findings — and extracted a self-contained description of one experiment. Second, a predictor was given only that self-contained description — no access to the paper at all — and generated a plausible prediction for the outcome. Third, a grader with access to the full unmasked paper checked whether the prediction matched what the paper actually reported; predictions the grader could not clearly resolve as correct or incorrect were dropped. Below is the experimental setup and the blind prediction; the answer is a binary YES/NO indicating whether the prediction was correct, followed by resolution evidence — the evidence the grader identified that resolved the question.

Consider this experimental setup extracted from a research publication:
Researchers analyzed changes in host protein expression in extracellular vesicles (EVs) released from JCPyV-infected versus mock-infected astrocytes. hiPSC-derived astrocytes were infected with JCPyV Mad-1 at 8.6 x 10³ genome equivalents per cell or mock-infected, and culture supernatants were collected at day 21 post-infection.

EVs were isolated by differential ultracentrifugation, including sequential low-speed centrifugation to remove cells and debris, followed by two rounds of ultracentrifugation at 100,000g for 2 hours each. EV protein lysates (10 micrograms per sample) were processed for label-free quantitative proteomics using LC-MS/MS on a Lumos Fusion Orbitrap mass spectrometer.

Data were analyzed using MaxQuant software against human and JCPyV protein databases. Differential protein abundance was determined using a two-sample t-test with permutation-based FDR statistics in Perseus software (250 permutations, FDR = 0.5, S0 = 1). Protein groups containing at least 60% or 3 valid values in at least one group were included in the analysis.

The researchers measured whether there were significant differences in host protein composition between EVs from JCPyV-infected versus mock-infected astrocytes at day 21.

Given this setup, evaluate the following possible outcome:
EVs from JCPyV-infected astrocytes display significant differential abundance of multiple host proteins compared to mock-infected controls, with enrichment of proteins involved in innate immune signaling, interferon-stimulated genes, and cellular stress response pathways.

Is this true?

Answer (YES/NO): NO